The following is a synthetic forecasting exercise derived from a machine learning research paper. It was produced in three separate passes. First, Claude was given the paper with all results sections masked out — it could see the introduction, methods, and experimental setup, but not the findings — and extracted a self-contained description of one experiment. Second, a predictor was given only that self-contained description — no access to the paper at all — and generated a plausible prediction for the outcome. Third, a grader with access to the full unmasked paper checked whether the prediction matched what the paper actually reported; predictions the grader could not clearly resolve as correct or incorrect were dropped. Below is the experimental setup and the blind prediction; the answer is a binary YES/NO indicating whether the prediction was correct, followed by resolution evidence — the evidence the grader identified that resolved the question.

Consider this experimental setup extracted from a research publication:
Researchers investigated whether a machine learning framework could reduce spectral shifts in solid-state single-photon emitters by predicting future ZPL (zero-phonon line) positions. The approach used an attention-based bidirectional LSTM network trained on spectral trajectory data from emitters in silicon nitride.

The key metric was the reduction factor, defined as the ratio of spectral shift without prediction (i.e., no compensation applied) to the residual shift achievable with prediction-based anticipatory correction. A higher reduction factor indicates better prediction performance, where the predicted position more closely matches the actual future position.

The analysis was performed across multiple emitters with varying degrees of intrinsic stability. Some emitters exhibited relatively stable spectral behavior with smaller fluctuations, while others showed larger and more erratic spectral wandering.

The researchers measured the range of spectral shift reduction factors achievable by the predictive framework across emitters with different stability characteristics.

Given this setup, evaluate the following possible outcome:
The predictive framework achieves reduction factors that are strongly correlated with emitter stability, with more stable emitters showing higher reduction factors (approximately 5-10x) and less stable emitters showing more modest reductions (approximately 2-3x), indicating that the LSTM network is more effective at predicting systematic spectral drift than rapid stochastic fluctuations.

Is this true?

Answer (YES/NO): NO